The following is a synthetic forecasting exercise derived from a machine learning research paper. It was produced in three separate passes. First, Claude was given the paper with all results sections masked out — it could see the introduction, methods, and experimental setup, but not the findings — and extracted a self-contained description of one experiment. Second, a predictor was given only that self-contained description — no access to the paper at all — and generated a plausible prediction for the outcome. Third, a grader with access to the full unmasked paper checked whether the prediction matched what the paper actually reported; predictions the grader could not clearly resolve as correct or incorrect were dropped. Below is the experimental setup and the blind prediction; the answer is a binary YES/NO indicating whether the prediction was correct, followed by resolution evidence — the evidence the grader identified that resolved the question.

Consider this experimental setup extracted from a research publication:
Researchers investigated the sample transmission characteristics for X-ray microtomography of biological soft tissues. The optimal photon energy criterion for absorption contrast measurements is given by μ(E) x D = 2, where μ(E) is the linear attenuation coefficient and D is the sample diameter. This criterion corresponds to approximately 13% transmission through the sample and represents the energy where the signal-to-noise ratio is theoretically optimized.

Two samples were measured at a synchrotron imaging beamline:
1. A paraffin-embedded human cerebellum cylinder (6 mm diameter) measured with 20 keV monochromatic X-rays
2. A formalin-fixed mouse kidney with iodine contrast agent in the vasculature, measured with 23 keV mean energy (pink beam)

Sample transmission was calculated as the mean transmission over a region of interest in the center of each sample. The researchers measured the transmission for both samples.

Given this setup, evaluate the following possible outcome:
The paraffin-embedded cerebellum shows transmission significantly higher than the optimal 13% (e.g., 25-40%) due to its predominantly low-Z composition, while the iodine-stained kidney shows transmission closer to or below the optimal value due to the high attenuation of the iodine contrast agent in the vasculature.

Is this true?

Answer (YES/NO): NO